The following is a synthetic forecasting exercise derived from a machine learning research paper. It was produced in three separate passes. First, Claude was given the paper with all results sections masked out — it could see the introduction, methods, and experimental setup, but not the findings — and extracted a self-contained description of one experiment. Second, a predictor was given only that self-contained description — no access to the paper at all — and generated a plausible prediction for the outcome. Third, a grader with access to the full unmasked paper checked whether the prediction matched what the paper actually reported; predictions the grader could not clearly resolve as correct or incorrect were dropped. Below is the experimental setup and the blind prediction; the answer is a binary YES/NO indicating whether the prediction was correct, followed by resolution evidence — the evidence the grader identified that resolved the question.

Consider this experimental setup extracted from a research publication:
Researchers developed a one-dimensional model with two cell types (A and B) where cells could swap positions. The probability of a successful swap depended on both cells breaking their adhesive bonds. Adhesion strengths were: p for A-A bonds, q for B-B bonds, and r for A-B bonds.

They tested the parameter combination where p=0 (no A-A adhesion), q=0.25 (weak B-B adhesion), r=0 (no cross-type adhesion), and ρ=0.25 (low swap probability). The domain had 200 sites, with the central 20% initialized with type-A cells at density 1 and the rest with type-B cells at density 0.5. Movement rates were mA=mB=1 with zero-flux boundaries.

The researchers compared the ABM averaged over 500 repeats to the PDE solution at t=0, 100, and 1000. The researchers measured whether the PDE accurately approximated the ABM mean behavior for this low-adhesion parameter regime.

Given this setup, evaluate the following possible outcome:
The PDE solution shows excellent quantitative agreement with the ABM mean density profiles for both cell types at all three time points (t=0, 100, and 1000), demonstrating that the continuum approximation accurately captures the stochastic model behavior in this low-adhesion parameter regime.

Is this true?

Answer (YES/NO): YES